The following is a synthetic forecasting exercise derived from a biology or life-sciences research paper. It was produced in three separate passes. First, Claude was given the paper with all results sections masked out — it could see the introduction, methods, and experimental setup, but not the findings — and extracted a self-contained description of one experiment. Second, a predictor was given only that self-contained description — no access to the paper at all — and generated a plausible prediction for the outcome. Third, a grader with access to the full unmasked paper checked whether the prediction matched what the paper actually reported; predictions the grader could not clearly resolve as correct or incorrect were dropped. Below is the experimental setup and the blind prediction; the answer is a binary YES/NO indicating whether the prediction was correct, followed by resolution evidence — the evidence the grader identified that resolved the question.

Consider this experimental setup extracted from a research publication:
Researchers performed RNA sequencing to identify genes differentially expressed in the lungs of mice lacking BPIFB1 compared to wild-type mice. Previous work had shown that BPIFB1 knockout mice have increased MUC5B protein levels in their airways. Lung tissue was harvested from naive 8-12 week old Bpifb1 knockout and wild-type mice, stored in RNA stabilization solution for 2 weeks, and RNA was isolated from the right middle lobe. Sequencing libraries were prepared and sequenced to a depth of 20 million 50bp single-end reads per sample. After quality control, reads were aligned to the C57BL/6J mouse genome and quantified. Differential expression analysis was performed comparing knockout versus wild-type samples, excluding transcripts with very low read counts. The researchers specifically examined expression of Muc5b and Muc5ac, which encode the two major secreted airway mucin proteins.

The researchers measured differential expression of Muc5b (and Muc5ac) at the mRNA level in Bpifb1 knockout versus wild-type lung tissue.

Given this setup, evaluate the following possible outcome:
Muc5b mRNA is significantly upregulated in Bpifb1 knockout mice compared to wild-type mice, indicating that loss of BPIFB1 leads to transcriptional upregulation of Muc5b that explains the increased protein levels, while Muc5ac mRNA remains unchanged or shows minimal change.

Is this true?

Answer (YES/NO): NO